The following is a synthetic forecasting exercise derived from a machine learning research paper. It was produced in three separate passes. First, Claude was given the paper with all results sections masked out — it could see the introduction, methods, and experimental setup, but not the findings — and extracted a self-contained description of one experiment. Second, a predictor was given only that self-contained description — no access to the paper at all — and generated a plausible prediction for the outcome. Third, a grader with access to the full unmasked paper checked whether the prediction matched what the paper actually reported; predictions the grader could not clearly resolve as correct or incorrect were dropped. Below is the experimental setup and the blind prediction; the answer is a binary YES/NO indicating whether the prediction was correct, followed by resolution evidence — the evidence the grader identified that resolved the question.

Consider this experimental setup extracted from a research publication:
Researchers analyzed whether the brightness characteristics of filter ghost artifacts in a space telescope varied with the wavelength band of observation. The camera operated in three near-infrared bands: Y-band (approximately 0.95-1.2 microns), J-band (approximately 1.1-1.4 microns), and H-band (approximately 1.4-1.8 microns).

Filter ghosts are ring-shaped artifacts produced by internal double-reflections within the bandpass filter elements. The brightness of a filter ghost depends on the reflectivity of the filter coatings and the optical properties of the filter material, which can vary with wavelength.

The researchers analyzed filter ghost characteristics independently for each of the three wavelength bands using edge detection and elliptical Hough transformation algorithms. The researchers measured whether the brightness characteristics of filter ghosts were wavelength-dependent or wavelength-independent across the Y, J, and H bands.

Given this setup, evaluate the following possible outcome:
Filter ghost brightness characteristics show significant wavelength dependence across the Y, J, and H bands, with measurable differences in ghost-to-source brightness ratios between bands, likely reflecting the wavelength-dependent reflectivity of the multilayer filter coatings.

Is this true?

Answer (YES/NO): YES